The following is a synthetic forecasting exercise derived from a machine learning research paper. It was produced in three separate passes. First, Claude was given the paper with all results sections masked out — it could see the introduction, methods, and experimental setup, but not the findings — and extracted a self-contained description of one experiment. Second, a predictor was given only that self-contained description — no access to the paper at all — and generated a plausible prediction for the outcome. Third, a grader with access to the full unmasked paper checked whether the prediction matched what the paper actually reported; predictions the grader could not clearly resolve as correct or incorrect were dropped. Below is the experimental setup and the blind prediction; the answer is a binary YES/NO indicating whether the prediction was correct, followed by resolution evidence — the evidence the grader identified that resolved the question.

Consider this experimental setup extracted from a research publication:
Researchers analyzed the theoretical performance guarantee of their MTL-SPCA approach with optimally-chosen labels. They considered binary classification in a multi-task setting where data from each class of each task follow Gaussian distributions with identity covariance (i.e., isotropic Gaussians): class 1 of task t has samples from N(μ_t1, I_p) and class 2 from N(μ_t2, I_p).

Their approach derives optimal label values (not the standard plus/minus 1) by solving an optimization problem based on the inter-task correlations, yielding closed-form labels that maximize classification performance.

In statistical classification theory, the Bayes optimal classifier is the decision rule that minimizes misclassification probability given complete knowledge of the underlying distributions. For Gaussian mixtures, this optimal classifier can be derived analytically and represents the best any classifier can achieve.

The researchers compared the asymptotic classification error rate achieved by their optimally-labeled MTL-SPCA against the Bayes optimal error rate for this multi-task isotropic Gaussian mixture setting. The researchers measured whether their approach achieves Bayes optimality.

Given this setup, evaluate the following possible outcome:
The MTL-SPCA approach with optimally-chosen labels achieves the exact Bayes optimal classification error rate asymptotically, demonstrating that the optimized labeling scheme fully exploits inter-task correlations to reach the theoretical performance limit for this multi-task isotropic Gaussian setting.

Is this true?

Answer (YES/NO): YES